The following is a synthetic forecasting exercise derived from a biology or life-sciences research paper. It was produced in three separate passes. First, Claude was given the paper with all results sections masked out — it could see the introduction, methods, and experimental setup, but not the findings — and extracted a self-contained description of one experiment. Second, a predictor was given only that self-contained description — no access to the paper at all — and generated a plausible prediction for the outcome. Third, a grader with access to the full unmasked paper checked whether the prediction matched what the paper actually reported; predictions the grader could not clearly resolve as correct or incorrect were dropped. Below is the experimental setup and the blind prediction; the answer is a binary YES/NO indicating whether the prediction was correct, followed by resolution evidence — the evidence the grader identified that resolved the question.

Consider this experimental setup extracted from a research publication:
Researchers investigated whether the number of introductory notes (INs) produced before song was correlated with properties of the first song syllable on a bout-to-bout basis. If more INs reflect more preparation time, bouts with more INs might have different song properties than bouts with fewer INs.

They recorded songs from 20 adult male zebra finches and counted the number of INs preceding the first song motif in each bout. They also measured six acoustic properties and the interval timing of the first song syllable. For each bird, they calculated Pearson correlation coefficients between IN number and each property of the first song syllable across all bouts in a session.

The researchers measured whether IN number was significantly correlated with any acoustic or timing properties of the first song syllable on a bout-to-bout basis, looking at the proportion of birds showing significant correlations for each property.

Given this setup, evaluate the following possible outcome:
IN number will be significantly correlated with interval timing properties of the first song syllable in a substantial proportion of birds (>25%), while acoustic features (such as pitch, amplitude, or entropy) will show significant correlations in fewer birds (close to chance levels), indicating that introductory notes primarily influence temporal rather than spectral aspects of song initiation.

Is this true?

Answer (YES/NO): NO